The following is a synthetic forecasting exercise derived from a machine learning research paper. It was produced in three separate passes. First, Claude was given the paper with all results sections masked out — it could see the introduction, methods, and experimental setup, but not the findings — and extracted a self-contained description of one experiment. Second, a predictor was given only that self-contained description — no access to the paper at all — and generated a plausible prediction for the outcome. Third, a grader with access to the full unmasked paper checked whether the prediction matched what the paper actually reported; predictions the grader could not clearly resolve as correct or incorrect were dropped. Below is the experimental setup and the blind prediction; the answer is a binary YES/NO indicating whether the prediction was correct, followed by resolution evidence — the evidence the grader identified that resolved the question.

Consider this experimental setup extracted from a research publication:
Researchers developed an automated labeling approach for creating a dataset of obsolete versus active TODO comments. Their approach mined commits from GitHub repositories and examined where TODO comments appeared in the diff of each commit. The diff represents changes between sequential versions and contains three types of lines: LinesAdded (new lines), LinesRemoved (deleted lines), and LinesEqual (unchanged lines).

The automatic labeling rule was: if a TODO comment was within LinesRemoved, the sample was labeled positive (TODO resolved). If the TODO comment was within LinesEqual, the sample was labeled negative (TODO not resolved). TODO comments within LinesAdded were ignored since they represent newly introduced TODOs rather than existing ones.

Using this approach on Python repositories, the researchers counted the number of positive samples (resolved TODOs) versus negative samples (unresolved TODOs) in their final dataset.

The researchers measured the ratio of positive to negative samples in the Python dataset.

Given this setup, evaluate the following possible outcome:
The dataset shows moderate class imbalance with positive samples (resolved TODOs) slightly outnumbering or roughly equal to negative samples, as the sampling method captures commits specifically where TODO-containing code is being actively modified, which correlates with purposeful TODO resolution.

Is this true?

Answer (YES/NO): YES